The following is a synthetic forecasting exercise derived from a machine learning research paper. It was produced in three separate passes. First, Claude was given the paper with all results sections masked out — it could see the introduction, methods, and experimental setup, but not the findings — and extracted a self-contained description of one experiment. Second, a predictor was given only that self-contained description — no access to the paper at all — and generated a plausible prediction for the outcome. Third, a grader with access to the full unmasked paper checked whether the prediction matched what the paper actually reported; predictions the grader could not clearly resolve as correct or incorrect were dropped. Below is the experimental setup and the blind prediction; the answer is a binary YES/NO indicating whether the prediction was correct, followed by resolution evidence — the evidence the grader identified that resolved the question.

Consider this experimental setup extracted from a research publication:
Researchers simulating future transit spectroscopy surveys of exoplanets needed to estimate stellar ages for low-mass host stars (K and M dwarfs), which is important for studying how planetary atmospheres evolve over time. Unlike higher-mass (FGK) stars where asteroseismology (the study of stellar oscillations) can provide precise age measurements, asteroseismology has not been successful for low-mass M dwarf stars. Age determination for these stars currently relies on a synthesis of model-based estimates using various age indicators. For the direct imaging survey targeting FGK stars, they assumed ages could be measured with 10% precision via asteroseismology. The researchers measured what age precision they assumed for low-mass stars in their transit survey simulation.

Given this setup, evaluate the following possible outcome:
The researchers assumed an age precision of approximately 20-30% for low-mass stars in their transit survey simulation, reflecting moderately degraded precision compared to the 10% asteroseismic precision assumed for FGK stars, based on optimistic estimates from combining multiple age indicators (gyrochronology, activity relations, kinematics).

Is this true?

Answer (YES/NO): YES